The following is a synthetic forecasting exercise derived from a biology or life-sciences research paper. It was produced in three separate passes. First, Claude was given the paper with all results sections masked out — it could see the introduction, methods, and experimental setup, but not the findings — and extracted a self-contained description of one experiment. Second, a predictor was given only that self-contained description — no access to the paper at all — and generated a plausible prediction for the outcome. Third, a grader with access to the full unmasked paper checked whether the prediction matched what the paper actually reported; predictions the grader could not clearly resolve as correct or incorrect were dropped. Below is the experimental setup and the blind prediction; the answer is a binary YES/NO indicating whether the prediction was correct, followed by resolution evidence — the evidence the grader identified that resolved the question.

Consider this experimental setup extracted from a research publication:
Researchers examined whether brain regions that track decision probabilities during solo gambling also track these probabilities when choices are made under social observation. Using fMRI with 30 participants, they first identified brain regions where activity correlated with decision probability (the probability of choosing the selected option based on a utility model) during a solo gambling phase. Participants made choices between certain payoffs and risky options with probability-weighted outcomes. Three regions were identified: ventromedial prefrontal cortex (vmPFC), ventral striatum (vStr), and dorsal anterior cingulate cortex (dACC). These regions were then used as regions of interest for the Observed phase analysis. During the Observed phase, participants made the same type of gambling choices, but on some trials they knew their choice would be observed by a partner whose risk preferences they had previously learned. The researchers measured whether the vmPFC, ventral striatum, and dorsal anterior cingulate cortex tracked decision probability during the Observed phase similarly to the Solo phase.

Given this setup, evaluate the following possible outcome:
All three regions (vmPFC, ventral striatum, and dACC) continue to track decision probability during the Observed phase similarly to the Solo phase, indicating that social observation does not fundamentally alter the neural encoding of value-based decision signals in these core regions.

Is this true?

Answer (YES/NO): YES